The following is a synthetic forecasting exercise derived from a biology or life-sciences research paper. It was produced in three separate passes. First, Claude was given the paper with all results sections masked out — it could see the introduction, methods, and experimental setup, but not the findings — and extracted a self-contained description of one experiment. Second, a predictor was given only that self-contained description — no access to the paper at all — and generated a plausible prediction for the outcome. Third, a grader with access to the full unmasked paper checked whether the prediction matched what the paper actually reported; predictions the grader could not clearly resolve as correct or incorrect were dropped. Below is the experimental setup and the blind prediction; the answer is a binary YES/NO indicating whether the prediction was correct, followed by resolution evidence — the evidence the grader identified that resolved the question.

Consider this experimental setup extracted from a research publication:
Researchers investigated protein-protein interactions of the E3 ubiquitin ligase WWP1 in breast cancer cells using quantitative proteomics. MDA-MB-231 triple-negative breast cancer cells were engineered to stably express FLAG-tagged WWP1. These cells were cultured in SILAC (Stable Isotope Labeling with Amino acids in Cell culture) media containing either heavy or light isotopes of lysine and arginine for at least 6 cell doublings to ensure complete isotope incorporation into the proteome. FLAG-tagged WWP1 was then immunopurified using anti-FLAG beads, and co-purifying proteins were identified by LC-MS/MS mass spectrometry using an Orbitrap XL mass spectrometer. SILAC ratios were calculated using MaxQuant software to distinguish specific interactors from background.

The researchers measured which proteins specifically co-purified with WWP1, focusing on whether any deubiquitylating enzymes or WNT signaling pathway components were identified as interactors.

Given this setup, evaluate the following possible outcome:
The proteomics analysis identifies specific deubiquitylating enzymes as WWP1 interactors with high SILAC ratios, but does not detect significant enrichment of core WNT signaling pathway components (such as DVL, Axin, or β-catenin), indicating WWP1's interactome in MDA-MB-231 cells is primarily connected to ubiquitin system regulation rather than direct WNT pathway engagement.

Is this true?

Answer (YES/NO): NO